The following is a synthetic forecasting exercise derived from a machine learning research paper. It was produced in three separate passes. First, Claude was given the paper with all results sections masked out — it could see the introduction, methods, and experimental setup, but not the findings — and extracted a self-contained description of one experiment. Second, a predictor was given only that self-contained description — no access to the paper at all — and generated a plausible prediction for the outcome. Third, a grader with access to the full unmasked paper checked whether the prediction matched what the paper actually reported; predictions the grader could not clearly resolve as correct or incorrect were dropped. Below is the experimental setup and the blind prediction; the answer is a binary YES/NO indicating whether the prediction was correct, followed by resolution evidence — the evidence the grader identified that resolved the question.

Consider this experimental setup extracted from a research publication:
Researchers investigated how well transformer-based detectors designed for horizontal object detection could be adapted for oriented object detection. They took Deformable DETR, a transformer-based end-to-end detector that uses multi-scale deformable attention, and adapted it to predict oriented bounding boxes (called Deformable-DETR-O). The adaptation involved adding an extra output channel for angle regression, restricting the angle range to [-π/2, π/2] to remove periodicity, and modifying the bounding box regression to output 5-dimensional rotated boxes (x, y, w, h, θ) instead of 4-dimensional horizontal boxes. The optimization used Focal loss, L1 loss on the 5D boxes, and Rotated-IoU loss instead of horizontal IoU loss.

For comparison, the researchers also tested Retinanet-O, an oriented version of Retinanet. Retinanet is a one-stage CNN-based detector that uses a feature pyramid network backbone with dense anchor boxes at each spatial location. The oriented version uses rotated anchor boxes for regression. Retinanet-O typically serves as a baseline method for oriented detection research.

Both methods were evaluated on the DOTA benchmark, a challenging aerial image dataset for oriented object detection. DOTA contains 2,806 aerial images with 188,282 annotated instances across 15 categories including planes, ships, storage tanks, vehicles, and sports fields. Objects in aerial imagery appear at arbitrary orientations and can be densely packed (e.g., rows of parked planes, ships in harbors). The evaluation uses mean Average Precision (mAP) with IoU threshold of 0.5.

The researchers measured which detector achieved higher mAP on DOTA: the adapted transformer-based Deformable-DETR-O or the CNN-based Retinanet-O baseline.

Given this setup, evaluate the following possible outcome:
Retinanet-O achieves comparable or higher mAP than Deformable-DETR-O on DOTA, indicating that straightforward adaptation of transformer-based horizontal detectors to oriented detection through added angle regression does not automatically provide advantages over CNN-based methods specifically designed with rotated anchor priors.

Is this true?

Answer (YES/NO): YES